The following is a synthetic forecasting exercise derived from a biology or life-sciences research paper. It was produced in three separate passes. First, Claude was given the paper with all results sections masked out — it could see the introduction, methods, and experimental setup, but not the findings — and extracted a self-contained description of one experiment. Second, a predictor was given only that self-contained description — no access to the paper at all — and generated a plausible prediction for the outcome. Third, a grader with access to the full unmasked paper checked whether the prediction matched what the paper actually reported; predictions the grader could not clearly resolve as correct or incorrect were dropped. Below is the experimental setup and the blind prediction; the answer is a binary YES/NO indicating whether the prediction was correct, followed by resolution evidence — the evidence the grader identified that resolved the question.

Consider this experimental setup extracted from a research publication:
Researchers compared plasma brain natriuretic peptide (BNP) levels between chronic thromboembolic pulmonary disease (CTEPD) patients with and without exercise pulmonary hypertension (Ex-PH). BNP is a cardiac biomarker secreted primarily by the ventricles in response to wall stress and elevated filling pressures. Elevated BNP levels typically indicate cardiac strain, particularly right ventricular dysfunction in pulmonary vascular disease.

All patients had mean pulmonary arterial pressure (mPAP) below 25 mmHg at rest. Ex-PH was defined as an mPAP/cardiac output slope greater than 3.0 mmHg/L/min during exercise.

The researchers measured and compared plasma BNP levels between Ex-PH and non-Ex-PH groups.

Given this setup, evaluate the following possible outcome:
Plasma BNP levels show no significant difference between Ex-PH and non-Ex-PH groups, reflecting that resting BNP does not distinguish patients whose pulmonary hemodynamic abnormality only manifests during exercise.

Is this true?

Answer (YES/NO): YES